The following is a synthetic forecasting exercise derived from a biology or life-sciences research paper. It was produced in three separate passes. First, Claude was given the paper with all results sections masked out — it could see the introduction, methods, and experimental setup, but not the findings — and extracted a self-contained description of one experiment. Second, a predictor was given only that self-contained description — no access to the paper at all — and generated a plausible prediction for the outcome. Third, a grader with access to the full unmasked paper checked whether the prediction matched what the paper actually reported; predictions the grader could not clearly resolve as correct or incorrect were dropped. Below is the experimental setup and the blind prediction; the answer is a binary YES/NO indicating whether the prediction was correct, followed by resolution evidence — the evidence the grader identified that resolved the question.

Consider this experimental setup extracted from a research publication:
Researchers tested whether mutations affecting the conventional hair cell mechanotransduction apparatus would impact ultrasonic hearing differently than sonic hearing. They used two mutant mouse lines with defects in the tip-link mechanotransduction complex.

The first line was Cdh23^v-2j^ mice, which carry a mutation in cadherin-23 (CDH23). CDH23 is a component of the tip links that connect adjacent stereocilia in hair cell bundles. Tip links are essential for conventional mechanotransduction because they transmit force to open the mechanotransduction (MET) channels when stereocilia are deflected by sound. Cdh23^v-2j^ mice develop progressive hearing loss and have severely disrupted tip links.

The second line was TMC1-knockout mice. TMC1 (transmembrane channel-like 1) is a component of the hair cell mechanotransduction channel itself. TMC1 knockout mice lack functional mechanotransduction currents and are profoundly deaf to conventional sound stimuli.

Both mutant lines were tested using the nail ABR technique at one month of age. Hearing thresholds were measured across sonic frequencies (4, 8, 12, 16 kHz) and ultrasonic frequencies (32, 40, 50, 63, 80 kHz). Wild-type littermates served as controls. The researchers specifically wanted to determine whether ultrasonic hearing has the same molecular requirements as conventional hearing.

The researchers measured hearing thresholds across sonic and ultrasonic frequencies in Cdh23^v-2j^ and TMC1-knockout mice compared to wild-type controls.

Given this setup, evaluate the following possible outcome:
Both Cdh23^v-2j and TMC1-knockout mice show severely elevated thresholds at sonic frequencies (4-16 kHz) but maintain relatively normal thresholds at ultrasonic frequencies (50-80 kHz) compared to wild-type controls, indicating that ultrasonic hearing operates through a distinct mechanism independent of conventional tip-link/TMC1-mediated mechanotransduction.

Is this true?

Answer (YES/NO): NO